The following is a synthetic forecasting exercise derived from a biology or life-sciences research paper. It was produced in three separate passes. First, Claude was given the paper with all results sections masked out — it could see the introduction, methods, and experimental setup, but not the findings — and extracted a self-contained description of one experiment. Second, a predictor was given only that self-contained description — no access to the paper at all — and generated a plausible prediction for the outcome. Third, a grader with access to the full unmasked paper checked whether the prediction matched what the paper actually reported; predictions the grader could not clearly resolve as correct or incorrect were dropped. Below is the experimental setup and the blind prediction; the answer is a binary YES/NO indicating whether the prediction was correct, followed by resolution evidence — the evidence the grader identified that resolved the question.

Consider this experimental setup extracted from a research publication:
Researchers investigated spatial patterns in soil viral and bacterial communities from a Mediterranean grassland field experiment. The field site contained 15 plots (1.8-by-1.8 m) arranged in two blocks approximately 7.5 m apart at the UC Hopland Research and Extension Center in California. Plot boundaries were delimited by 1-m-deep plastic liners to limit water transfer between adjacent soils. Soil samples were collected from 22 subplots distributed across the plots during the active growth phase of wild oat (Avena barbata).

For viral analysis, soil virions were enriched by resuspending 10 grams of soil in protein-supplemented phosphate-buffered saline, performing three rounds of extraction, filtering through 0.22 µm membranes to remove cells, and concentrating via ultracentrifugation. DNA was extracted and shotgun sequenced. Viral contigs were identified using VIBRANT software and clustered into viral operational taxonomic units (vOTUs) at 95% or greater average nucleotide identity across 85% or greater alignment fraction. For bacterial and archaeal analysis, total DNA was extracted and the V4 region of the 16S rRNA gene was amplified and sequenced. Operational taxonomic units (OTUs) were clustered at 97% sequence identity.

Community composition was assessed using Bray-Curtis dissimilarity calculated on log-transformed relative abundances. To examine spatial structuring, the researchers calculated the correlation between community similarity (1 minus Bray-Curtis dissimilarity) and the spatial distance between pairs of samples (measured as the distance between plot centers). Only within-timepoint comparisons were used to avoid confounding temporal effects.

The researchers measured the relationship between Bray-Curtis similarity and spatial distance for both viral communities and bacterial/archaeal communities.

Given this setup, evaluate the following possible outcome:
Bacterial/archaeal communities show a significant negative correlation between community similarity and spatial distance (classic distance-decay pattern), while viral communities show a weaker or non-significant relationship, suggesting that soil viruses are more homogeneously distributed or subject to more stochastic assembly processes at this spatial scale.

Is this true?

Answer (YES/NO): NO